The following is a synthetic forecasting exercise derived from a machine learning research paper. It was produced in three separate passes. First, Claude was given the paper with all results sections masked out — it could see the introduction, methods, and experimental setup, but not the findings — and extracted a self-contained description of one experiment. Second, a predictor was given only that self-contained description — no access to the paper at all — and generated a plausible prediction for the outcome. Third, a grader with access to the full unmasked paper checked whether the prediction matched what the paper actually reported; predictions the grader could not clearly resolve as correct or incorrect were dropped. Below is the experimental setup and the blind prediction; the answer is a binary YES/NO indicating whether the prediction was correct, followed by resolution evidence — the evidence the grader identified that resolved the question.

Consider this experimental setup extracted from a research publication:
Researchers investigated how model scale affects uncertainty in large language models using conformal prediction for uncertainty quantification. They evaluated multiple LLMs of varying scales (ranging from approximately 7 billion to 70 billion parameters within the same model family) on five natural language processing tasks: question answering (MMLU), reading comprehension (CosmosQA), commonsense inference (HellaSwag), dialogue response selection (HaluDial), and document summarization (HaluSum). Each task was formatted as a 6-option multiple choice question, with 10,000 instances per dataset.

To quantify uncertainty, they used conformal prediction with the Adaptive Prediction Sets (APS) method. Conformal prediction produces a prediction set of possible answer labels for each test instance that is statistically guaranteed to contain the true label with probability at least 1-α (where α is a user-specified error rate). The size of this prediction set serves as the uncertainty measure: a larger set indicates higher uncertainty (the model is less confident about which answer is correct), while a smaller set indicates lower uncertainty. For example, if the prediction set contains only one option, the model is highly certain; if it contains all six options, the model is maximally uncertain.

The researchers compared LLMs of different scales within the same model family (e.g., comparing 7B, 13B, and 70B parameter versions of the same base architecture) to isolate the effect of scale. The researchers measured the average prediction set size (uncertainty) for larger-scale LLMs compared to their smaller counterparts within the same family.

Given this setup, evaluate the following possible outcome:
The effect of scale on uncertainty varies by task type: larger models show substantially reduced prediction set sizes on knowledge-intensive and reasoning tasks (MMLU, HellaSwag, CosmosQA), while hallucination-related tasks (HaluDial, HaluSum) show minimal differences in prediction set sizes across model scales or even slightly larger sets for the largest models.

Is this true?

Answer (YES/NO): NO